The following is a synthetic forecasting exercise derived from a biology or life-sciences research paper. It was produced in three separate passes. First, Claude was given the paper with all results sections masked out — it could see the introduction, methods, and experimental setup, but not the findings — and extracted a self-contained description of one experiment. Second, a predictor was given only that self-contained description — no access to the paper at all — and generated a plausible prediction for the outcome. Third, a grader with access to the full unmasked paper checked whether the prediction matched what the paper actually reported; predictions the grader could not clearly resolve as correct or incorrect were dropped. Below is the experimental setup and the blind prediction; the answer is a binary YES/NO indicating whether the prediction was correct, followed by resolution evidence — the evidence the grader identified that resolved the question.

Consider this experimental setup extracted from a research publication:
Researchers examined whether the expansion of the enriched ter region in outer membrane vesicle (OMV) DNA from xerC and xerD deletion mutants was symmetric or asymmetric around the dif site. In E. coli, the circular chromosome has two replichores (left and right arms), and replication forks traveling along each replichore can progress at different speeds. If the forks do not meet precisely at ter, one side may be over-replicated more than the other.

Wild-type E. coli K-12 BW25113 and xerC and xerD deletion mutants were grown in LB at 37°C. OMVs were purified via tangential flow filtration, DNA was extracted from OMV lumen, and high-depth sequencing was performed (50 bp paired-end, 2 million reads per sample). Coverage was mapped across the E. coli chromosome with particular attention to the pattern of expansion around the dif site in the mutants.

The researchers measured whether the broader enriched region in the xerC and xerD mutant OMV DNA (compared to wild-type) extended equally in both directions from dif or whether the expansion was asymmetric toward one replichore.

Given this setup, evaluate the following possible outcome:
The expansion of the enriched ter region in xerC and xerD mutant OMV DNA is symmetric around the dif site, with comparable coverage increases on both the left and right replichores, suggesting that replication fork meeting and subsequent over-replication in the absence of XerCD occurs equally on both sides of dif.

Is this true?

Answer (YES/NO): NO